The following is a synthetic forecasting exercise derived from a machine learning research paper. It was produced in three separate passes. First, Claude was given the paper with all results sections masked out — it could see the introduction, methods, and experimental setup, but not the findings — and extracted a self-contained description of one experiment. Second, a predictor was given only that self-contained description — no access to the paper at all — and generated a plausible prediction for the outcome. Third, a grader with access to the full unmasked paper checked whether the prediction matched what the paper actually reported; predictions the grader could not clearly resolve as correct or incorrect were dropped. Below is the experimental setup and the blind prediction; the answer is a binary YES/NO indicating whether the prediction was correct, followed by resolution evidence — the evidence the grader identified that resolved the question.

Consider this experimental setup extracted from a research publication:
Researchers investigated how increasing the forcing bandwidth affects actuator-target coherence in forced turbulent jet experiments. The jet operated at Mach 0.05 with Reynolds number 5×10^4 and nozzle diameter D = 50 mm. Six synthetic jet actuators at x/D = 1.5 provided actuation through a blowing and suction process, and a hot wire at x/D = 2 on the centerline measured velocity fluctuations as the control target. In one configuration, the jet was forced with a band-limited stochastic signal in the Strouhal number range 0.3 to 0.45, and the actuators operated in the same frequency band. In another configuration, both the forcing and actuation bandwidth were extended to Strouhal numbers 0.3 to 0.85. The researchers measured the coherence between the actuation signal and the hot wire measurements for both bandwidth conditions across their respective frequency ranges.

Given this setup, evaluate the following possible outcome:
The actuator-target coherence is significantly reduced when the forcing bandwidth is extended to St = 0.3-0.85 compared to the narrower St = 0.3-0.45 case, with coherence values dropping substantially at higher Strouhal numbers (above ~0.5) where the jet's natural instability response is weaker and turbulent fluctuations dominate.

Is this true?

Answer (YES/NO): NO